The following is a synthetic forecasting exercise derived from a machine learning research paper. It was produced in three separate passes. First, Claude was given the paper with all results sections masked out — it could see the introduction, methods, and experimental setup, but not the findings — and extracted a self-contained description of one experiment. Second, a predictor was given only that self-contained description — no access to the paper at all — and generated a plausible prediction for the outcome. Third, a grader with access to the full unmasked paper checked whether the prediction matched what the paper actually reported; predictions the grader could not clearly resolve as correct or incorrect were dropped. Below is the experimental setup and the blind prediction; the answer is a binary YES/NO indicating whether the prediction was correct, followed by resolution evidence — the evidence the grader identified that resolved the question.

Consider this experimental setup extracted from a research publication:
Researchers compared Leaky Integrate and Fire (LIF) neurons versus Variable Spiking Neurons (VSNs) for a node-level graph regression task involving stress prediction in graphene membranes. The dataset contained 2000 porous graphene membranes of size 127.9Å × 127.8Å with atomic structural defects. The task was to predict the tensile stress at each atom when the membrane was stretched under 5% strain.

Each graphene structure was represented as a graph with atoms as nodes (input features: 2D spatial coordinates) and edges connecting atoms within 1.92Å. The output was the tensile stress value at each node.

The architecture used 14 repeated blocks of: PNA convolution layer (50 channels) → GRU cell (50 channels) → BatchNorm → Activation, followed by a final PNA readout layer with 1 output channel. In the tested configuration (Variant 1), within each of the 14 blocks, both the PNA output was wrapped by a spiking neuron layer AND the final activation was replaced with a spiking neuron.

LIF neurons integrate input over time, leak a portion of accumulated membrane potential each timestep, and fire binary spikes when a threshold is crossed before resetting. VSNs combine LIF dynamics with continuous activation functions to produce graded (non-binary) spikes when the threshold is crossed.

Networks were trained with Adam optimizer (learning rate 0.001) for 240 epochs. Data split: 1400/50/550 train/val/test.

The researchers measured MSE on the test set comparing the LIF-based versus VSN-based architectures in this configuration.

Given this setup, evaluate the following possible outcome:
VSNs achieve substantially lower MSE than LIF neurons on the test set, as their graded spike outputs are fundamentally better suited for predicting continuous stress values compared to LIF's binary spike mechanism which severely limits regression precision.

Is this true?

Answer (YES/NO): YES